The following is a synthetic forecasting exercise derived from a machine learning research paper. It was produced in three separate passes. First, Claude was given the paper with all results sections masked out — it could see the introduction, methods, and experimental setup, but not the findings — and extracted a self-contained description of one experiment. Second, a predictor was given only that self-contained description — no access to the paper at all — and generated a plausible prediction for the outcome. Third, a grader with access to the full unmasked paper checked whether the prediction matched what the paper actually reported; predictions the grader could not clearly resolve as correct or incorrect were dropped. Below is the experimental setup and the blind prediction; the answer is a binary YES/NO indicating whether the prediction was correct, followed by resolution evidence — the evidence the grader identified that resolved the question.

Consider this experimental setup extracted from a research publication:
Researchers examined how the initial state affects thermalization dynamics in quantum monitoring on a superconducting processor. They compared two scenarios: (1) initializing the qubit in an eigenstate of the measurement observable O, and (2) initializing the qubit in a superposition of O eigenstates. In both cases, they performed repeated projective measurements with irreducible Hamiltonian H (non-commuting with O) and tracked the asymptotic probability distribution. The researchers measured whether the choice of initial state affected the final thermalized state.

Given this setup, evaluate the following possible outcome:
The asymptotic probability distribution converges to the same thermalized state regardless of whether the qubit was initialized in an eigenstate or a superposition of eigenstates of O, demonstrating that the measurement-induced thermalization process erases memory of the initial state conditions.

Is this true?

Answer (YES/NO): YES